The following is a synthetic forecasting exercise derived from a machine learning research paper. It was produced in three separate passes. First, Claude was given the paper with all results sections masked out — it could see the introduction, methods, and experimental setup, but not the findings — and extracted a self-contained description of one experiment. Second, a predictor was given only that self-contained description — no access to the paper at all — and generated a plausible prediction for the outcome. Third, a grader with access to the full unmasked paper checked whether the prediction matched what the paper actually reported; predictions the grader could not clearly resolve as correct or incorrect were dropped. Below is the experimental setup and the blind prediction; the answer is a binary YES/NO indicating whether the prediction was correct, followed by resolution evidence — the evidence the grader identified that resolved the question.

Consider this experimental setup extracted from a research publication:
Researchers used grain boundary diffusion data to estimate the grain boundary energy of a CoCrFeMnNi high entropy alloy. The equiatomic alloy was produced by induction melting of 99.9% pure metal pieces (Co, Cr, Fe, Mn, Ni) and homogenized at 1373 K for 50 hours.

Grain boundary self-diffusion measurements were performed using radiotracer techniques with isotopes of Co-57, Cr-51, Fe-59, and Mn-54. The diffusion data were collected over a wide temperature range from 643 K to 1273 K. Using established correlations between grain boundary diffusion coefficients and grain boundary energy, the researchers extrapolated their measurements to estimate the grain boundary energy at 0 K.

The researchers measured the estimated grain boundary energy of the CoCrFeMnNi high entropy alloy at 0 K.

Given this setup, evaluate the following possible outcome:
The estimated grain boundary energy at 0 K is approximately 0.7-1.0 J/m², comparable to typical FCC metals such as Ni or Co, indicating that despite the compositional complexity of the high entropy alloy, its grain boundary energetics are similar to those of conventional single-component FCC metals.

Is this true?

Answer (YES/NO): NO